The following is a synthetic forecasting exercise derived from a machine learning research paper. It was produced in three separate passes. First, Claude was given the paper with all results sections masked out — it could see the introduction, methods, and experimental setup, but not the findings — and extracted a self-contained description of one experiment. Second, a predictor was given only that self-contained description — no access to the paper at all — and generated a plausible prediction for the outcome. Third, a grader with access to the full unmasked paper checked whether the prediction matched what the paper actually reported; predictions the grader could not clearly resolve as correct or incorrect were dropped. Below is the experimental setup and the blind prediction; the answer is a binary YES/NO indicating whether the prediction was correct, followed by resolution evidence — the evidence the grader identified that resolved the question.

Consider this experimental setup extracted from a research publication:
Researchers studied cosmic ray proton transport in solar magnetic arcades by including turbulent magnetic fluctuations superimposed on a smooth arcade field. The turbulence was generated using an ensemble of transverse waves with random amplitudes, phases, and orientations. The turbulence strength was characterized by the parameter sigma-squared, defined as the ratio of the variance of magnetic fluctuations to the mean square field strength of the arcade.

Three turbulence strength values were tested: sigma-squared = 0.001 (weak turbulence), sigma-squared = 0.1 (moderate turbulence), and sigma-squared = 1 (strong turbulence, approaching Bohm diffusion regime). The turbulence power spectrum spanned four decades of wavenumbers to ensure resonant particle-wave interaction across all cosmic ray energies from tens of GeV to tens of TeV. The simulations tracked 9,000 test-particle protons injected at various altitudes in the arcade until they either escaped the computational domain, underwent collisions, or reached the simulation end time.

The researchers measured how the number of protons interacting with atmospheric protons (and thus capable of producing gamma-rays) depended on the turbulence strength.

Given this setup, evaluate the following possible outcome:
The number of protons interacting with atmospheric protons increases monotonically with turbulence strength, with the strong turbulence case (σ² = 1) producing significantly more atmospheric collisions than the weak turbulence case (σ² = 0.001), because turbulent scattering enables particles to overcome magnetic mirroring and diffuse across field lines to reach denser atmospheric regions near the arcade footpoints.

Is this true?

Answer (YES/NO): NO